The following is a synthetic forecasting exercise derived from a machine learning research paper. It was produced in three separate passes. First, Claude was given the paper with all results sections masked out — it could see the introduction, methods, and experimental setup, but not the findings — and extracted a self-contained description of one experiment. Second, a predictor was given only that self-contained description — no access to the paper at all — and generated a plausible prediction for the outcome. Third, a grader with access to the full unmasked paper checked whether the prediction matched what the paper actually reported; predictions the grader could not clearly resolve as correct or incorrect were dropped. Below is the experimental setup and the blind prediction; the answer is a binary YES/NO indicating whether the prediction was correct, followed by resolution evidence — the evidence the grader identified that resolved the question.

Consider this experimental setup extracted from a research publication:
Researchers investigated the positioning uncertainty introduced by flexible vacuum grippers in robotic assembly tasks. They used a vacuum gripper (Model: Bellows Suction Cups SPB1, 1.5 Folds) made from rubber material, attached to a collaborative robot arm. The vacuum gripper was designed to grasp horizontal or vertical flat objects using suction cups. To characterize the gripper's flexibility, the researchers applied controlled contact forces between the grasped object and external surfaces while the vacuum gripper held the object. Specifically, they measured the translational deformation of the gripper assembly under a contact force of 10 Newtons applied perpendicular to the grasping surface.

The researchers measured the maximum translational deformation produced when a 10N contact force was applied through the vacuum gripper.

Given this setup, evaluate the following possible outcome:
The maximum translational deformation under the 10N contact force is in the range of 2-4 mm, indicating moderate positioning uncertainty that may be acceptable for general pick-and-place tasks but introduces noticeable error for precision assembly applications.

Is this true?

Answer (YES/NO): NO